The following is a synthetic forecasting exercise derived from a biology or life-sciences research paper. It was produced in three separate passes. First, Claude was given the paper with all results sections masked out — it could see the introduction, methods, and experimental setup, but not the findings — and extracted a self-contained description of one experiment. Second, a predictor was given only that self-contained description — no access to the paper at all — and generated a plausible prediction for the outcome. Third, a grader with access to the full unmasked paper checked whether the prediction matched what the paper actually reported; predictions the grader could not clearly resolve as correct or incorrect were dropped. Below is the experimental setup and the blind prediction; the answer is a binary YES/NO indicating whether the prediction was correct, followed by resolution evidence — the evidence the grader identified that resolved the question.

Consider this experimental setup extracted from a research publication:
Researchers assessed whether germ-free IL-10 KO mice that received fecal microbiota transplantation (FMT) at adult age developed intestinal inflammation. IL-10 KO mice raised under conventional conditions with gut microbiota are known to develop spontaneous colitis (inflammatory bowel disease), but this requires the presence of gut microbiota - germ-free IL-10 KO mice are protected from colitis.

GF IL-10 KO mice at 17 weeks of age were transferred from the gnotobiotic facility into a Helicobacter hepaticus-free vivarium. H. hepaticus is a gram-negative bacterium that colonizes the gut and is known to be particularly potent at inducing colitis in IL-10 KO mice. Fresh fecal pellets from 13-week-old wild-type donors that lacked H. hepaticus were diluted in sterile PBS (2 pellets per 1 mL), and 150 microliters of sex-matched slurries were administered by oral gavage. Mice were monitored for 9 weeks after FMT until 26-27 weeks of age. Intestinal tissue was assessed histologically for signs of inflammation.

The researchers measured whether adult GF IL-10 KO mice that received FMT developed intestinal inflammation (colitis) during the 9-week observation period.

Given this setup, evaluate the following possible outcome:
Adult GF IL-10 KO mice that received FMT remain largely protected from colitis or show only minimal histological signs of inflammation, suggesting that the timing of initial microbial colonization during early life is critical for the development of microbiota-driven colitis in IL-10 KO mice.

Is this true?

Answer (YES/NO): NO